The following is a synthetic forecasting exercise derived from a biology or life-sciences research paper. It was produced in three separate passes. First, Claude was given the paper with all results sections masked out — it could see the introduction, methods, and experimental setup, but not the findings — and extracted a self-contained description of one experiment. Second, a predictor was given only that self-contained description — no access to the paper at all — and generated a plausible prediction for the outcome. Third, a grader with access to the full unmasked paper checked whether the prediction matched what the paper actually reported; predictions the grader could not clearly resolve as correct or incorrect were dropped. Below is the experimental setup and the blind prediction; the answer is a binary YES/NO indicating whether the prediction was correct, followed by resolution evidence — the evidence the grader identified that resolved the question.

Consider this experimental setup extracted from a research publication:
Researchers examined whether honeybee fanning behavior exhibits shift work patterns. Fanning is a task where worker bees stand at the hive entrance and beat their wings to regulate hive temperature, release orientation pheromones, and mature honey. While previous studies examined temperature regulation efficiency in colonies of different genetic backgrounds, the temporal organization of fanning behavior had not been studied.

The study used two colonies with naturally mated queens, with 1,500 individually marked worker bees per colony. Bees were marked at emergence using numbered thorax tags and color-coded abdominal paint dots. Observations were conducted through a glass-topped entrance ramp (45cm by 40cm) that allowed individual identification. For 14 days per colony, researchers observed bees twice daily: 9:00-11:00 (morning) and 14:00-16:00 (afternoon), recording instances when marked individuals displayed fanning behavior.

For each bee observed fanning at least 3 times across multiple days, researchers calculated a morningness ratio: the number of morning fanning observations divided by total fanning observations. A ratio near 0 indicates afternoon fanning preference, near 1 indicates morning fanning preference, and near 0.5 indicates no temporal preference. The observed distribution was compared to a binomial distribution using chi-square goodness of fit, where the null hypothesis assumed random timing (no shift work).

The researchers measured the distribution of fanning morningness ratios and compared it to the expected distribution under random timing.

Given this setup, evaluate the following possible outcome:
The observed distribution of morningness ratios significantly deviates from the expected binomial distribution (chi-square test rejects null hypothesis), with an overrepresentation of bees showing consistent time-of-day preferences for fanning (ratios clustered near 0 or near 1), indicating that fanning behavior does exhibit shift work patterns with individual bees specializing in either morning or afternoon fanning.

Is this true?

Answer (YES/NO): YES